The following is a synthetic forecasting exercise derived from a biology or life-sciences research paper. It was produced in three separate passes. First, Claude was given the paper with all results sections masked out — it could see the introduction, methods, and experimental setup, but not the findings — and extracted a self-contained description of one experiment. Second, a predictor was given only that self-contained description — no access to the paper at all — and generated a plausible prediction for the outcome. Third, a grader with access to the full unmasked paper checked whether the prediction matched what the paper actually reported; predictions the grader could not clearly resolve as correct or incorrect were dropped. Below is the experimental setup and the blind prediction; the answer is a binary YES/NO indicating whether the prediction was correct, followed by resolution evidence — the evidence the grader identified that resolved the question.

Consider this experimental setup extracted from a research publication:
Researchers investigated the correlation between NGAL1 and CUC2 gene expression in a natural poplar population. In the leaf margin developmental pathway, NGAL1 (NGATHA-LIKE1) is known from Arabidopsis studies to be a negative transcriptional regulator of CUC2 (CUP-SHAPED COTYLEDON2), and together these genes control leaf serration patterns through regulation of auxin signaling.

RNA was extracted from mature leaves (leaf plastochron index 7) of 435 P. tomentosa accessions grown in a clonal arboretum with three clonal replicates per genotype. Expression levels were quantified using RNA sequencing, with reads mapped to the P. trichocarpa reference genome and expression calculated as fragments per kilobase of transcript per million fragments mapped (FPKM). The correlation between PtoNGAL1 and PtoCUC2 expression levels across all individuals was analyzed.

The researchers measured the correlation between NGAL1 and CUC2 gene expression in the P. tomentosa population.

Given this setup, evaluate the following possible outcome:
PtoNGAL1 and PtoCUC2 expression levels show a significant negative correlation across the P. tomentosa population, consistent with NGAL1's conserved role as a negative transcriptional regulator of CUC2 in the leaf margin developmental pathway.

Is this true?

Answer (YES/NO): YES